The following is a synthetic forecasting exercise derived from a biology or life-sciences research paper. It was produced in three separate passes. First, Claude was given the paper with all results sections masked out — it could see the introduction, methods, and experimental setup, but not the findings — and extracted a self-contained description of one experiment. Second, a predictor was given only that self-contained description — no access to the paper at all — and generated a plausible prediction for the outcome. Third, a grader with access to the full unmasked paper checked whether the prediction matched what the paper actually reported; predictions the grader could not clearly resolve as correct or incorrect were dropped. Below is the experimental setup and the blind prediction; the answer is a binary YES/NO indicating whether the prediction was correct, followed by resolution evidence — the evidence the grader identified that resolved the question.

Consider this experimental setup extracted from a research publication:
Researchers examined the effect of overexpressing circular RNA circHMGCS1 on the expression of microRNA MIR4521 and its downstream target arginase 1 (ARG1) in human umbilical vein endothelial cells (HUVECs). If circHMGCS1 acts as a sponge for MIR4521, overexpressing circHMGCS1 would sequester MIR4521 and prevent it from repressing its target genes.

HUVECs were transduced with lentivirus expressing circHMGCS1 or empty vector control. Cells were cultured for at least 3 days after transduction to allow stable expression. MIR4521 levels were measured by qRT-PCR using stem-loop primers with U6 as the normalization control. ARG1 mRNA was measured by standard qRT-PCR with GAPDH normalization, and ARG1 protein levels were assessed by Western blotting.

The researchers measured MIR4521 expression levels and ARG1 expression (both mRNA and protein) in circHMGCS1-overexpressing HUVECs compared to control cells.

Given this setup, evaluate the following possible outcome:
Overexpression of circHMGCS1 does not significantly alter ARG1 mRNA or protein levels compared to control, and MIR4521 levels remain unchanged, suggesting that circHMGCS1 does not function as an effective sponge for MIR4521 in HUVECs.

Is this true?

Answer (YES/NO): NO